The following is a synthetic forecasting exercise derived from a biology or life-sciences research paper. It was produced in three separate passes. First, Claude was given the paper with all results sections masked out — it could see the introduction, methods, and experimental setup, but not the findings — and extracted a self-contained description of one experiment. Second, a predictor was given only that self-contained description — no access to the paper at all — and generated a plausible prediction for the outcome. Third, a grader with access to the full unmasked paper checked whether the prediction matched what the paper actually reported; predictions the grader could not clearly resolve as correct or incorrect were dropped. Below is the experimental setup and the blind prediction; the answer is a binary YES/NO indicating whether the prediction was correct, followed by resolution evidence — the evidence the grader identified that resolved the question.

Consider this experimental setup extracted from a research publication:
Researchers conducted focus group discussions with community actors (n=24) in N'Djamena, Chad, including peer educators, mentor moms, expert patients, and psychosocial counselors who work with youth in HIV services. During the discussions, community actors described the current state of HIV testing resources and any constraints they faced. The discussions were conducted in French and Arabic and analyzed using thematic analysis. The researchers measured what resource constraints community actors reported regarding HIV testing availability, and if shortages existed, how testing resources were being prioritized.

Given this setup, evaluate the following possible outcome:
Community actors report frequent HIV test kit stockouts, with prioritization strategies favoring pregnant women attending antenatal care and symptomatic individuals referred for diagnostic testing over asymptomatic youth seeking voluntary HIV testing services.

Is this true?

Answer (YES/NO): NO